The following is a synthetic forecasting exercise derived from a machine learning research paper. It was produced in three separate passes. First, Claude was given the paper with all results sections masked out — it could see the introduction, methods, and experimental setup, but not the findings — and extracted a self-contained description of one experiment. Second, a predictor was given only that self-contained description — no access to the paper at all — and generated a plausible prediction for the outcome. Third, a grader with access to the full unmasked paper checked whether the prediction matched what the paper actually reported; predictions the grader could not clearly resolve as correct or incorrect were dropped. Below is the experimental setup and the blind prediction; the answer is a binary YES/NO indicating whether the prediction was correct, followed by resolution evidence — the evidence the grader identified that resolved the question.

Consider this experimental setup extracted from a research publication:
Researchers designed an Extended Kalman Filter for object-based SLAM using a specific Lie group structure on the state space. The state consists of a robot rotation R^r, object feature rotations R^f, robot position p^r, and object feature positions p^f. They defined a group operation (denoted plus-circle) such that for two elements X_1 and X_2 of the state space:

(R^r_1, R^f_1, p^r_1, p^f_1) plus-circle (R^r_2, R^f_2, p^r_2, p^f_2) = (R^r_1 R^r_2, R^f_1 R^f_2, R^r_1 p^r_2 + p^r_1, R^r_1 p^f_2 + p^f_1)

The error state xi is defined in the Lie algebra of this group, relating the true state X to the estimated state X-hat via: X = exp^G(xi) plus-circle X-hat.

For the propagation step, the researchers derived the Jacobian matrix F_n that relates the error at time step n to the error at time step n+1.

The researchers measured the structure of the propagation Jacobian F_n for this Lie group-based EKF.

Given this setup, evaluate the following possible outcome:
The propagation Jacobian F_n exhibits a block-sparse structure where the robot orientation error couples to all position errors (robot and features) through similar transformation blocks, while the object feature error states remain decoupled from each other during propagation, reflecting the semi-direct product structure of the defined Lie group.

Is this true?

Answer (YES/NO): NO